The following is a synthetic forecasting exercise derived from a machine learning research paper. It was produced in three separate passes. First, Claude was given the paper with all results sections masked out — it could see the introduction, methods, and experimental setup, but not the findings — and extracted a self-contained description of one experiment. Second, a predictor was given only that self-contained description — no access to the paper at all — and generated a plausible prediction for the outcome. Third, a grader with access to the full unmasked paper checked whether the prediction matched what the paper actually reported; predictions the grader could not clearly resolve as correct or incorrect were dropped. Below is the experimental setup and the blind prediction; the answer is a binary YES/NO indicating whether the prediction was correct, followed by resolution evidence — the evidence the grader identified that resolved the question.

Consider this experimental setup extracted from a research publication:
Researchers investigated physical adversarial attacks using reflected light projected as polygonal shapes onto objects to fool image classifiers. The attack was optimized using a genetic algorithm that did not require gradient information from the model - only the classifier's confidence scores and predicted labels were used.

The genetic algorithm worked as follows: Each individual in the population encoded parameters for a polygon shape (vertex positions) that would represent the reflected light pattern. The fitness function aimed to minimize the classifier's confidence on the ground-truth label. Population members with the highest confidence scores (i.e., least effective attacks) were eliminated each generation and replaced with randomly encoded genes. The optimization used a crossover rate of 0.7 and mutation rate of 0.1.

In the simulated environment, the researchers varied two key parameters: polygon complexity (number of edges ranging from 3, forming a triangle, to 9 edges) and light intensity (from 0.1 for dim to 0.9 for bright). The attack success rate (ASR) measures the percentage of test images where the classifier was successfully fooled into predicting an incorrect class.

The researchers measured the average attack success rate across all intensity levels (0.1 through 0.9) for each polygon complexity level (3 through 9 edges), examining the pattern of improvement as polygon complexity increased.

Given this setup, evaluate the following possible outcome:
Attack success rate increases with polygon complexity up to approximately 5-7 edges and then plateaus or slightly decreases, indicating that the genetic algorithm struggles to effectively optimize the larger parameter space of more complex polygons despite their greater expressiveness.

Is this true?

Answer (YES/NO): NO